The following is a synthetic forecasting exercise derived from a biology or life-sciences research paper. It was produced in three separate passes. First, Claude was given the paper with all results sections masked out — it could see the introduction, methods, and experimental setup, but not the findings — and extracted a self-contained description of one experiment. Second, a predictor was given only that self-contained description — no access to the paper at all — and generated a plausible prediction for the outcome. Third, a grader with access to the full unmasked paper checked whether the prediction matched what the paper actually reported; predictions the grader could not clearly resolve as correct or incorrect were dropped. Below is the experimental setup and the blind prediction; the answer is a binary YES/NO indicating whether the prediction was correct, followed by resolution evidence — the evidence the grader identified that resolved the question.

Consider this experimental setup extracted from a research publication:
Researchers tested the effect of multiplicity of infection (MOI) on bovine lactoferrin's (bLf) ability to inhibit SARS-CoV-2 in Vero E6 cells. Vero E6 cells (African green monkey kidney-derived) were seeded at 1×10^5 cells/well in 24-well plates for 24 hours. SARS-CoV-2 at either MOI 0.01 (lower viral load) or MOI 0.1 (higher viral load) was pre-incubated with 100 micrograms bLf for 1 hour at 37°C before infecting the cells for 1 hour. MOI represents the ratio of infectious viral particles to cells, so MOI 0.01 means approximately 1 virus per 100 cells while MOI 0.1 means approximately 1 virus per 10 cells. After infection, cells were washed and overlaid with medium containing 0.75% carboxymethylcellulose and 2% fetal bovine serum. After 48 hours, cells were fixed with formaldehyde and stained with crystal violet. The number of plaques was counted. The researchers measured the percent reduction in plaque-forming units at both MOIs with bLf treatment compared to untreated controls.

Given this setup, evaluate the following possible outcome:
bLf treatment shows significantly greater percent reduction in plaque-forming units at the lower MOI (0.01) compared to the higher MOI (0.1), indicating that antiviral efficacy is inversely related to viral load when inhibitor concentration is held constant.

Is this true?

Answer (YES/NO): YES